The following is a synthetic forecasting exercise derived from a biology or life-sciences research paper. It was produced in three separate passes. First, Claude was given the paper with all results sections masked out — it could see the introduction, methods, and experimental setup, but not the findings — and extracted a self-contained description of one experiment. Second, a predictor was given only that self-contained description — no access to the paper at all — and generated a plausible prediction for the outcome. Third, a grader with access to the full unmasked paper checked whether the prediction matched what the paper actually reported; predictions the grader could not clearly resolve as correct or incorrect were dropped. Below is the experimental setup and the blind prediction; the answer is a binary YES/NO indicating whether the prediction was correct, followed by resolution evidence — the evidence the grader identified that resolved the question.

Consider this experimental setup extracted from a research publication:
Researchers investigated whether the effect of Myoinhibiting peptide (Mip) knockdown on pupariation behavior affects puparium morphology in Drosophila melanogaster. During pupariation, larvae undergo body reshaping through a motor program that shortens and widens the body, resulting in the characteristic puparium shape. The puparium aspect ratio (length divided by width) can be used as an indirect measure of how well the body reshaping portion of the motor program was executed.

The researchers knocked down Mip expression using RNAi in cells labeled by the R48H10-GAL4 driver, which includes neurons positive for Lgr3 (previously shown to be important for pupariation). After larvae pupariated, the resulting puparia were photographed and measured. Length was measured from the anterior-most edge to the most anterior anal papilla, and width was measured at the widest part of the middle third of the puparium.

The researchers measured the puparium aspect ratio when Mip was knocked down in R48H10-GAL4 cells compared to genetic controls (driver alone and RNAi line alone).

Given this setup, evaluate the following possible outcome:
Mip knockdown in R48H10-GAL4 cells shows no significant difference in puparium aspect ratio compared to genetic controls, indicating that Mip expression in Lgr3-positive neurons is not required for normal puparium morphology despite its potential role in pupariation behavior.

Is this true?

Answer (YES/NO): NO